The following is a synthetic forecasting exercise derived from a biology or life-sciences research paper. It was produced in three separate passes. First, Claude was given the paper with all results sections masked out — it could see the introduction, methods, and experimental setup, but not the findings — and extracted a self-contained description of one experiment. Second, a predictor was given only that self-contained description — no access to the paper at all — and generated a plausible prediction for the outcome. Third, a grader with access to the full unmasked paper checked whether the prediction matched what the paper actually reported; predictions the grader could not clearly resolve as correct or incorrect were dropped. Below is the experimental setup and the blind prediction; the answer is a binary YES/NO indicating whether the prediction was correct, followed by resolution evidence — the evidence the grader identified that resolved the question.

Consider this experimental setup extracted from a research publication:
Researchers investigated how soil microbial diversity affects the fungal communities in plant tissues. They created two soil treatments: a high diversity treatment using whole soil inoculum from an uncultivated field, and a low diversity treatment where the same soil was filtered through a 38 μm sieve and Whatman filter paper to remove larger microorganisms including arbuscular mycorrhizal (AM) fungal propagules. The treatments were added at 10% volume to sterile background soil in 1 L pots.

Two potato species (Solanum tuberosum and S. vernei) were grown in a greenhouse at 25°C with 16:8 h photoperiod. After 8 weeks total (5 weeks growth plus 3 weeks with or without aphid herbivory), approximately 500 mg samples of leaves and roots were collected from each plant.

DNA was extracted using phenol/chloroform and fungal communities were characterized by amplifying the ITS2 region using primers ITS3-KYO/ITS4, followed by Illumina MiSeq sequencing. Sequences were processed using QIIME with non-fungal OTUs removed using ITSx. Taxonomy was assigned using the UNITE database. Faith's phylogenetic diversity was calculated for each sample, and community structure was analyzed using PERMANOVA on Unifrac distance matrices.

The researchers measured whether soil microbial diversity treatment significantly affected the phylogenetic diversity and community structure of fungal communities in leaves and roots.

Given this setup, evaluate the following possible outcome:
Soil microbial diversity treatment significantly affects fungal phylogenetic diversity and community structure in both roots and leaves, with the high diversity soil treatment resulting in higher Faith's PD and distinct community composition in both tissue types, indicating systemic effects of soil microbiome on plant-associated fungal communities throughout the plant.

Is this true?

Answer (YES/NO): NO